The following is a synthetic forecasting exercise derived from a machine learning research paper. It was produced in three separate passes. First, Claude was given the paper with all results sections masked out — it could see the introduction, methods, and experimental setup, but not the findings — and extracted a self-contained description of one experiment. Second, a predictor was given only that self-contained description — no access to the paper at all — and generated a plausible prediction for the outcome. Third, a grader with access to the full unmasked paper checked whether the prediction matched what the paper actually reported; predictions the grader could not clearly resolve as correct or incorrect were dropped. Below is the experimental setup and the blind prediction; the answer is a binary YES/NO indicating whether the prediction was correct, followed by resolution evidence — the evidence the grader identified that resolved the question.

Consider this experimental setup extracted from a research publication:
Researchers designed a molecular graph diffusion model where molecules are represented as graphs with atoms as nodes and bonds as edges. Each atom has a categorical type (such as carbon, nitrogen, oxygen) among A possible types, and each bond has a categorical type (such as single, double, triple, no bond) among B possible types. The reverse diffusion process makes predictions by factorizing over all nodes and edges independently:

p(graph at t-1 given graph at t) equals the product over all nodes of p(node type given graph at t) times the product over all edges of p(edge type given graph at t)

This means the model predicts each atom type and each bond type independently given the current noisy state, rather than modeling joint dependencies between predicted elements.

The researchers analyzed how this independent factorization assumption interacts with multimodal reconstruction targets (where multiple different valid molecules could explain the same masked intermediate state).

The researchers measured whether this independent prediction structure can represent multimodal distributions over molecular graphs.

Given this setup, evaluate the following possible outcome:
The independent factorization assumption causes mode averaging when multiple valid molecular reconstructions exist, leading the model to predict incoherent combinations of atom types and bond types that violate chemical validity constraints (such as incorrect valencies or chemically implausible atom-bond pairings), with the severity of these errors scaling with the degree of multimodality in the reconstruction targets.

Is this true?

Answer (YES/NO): YES